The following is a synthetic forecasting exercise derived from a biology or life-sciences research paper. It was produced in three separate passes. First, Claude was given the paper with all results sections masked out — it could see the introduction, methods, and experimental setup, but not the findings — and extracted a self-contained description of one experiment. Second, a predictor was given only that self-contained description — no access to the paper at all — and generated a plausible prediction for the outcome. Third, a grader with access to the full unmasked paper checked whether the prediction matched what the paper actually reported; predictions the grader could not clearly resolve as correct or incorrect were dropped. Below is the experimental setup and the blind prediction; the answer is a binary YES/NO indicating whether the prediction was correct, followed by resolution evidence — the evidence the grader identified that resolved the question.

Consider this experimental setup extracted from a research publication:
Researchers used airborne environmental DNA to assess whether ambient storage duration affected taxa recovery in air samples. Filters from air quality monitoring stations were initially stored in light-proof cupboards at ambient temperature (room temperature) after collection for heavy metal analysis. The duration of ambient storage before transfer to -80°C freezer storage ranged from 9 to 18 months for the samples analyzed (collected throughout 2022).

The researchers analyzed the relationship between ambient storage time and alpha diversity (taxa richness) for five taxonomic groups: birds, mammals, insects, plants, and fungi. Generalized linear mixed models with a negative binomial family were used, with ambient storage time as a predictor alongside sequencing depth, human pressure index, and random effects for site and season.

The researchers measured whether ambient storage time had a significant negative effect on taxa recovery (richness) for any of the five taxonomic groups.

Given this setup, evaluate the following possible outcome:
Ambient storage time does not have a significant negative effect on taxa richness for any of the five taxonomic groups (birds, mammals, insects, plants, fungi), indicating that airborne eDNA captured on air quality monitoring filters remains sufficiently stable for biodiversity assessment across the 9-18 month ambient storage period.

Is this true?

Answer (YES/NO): NO